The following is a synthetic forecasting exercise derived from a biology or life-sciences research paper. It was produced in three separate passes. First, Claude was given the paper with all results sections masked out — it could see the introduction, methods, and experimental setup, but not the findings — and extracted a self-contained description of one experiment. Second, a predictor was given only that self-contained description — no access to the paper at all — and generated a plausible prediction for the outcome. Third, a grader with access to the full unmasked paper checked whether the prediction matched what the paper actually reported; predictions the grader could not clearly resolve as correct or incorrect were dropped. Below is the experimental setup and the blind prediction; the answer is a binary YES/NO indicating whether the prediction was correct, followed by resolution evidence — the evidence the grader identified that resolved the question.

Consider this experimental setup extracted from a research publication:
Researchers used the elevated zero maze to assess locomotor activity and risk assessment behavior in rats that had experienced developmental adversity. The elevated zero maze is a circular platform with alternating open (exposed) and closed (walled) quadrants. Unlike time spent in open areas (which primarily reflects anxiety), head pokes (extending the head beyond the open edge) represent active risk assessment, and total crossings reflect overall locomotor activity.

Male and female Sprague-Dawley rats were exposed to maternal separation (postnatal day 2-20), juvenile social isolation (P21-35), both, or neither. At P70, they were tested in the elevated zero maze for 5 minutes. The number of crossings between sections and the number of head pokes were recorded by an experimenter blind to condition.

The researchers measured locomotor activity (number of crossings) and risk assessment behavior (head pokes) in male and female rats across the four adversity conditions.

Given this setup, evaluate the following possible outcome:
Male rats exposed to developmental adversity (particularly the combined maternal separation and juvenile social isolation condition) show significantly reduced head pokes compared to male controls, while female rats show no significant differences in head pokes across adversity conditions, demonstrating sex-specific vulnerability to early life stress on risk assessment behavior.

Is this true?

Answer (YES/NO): NO